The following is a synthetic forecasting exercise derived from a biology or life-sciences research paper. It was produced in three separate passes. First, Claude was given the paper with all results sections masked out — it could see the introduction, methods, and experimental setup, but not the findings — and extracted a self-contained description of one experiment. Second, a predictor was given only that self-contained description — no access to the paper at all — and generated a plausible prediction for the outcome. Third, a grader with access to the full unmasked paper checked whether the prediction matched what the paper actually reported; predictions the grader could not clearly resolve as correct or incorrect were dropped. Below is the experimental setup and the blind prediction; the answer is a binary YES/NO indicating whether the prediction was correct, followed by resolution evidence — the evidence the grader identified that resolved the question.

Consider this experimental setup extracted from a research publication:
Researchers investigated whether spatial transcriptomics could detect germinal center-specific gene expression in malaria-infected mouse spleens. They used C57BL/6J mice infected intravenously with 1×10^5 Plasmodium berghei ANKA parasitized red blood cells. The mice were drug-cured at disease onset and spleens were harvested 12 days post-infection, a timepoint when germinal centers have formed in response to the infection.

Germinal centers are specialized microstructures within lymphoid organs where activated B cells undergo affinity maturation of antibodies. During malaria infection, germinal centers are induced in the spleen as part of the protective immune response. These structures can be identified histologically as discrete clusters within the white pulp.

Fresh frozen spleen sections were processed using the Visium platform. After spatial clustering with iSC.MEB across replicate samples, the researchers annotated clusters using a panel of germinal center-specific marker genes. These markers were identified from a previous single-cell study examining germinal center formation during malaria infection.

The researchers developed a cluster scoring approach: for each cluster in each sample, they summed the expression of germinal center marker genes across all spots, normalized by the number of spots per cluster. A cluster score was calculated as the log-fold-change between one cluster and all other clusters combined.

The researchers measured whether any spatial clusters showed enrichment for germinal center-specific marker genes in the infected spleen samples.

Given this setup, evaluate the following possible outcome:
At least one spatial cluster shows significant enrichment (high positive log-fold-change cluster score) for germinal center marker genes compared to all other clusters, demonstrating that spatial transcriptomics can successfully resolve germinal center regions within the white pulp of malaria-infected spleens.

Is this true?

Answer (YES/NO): YES